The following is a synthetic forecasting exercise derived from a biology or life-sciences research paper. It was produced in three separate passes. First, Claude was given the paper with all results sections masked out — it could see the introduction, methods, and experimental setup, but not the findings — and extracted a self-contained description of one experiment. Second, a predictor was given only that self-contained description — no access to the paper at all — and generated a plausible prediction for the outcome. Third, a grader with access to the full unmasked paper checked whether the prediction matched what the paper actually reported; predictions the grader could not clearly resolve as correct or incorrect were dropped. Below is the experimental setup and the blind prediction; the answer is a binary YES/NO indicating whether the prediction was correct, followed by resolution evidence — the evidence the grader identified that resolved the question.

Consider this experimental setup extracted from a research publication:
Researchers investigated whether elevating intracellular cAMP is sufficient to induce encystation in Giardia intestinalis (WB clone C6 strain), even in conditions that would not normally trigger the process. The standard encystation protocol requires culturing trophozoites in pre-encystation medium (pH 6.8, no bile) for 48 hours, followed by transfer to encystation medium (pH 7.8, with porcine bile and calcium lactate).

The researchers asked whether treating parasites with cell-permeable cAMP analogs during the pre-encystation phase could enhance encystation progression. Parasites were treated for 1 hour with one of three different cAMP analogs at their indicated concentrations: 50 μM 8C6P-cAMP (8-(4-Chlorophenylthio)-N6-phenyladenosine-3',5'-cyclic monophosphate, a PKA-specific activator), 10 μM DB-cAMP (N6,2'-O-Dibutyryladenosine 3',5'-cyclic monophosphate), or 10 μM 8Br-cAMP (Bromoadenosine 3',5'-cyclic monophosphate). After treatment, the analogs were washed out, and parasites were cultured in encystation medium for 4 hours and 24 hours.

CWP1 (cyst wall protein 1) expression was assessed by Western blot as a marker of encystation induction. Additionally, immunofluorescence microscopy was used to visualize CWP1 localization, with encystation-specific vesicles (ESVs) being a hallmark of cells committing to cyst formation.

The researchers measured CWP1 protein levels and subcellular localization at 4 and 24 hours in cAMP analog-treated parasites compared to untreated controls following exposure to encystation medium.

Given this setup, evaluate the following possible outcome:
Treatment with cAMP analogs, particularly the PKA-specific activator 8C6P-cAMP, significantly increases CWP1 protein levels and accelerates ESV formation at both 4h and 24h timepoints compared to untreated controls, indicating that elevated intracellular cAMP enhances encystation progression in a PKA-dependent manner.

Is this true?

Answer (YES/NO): YES